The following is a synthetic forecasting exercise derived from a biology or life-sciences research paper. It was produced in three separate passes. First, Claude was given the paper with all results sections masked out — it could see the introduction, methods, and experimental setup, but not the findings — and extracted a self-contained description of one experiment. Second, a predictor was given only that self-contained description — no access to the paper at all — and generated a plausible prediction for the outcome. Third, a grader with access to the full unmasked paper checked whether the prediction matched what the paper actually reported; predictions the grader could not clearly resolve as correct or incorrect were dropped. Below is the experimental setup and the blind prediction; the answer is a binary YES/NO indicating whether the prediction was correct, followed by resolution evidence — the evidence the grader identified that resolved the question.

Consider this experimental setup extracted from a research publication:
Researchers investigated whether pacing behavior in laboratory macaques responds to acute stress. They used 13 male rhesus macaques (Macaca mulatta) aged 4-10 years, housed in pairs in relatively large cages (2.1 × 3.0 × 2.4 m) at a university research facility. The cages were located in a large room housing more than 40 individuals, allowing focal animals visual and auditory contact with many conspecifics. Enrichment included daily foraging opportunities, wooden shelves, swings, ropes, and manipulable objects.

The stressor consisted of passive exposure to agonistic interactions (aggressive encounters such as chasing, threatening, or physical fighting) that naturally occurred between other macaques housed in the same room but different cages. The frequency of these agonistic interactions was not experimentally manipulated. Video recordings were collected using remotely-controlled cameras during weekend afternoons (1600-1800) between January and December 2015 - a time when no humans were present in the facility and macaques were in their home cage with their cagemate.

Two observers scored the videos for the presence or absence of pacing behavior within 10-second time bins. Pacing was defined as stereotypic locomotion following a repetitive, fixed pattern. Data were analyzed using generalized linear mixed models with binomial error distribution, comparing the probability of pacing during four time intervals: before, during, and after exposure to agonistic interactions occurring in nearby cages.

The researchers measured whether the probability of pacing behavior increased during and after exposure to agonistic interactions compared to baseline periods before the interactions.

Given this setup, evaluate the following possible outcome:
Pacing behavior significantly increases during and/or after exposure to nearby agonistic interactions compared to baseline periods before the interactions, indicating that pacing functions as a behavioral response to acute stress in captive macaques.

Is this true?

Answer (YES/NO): NO